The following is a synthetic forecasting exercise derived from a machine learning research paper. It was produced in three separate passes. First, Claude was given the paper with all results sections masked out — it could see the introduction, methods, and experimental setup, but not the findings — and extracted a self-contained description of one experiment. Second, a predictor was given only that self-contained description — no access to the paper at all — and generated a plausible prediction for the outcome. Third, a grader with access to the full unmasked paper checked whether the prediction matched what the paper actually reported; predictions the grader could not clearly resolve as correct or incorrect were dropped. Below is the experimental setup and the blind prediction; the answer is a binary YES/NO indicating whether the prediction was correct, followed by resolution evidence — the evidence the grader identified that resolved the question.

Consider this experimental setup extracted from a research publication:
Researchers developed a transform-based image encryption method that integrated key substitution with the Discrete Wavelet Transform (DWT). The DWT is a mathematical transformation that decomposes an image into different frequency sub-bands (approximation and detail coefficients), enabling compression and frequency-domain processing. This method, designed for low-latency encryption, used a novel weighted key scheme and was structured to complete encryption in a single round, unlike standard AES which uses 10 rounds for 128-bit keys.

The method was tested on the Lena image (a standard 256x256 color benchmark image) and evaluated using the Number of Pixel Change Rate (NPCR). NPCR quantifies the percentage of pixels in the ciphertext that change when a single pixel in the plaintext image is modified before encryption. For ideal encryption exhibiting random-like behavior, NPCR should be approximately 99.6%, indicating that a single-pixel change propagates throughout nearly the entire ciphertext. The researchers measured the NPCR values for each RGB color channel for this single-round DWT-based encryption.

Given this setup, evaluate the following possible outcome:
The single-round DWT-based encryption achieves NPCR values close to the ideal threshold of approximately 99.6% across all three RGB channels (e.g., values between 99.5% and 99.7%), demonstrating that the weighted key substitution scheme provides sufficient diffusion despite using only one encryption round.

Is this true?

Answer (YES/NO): NO